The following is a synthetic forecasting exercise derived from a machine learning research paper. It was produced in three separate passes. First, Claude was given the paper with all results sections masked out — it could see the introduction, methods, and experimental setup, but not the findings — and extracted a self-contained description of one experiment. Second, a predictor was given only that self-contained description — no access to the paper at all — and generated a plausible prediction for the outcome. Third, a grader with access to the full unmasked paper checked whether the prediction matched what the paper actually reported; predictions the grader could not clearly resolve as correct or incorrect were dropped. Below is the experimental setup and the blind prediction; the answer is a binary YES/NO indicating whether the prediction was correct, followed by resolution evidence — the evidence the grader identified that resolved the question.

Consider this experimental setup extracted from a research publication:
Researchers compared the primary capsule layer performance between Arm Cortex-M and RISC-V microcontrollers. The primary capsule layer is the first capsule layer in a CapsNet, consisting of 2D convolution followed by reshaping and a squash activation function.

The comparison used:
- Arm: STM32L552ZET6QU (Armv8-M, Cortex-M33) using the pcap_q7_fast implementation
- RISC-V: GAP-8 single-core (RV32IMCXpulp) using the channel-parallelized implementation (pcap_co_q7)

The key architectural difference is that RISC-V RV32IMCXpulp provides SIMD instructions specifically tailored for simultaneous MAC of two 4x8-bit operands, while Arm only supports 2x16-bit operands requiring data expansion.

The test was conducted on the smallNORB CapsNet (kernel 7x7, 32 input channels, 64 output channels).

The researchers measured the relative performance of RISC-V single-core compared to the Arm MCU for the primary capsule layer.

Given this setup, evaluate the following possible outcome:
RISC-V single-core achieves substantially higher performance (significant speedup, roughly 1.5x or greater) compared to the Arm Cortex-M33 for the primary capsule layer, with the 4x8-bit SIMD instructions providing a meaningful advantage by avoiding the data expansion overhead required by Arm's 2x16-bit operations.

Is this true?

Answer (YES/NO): YES